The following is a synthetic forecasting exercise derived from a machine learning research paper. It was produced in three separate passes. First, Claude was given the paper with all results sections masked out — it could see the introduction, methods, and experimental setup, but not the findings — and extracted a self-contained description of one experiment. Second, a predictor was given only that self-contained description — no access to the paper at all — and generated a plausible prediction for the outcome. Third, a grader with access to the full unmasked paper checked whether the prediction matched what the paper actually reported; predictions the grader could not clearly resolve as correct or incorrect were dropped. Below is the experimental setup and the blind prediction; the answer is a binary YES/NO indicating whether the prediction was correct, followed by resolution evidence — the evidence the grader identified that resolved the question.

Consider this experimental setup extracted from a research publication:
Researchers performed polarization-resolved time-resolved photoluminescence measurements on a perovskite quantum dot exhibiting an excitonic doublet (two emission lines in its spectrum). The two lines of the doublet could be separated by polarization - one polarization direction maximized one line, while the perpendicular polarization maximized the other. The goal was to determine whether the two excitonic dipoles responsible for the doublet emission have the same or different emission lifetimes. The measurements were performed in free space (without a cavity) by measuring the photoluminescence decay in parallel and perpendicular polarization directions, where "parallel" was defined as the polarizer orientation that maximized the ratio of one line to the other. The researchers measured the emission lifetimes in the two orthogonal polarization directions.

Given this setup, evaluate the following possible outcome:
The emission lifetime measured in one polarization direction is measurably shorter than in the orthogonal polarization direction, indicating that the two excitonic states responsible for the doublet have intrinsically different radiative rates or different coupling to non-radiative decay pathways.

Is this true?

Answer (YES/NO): NO